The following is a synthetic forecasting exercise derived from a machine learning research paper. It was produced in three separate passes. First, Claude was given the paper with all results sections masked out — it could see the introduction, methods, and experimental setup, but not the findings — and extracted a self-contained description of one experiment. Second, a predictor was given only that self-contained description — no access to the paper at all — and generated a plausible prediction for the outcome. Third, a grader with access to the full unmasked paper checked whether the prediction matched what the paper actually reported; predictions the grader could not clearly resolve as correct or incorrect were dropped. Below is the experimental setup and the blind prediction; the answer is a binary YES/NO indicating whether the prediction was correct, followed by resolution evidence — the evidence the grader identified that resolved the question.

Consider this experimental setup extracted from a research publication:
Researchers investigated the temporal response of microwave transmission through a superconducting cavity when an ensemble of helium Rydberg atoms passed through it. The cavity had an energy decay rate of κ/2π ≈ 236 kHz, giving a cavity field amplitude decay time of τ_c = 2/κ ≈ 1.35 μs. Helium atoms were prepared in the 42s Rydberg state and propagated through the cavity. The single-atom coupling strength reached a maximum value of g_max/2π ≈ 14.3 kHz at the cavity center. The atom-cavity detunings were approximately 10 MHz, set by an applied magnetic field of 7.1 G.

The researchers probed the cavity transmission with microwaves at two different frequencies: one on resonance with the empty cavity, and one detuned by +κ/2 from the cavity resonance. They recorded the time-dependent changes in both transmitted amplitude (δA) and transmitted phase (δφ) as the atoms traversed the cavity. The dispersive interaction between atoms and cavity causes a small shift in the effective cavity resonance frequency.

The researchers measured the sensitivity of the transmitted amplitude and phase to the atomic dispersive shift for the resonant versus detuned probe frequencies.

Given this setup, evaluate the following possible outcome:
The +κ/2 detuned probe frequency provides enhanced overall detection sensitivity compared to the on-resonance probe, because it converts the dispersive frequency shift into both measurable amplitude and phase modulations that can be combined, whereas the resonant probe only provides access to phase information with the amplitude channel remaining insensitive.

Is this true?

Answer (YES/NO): NO